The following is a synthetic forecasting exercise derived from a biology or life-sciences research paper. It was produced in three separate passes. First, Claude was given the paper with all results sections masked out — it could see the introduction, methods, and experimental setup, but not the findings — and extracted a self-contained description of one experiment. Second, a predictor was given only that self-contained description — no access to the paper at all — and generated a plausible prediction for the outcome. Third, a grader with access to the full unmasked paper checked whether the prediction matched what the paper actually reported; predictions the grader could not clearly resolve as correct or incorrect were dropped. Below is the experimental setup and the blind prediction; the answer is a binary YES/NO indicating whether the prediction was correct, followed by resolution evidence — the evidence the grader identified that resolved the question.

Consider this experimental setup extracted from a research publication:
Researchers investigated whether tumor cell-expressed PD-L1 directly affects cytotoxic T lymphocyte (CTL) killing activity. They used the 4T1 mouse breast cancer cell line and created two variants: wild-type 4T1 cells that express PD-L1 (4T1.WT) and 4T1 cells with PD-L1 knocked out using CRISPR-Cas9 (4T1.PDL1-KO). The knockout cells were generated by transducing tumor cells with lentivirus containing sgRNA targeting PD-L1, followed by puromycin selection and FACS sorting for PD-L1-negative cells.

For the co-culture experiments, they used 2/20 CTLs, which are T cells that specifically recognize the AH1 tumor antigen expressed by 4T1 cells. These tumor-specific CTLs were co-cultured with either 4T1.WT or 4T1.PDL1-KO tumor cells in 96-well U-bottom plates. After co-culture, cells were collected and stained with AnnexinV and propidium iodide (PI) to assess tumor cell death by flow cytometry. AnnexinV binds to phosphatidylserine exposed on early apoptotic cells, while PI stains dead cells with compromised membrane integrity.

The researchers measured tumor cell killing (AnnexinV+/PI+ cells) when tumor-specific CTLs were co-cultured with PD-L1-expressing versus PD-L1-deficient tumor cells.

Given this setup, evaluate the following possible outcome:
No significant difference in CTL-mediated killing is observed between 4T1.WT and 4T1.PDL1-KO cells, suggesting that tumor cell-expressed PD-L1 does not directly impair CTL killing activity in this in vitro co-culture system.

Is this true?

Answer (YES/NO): YES